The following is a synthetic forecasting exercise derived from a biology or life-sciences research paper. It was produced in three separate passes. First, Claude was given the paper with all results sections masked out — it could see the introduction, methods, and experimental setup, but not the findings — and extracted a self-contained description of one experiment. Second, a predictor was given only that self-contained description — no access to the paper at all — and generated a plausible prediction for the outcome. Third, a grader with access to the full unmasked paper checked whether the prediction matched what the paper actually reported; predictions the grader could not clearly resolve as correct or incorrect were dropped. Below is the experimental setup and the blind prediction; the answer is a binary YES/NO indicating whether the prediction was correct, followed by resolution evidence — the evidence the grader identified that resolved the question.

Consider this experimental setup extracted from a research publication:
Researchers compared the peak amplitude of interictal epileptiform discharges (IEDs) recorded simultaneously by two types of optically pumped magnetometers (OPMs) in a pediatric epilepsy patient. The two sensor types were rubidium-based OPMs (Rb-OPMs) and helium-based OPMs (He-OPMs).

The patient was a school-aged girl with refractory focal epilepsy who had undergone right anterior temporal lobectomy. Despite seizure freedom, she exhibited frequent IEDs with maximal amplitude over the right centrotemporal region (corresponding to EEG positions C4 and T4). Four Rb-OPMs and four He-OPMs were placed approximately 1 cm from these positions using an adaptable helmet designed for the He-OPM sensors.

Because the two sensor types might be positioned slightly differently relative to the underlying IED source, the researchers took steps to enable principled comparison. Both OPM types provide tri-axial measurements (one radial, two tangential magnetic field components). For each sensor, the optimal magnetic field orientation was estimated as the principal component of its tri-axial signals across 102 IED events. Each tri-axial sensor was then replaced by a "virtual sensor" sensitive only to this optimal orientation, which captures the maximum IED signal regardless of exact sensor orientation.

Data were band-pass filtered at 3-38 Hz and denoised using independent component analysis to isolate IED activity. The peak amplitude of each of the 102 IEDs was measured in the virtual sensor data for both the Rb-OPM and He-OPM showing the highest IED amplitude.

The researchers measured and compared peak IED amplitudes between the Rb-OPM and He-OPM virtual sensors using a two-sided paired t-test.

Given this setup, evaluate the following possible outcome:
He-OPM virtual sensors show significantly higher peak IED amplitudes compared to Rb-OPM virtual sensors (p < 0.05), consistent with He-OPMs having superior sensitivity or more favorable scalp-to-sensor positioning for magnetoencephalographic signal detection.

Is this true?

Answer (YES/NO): NO